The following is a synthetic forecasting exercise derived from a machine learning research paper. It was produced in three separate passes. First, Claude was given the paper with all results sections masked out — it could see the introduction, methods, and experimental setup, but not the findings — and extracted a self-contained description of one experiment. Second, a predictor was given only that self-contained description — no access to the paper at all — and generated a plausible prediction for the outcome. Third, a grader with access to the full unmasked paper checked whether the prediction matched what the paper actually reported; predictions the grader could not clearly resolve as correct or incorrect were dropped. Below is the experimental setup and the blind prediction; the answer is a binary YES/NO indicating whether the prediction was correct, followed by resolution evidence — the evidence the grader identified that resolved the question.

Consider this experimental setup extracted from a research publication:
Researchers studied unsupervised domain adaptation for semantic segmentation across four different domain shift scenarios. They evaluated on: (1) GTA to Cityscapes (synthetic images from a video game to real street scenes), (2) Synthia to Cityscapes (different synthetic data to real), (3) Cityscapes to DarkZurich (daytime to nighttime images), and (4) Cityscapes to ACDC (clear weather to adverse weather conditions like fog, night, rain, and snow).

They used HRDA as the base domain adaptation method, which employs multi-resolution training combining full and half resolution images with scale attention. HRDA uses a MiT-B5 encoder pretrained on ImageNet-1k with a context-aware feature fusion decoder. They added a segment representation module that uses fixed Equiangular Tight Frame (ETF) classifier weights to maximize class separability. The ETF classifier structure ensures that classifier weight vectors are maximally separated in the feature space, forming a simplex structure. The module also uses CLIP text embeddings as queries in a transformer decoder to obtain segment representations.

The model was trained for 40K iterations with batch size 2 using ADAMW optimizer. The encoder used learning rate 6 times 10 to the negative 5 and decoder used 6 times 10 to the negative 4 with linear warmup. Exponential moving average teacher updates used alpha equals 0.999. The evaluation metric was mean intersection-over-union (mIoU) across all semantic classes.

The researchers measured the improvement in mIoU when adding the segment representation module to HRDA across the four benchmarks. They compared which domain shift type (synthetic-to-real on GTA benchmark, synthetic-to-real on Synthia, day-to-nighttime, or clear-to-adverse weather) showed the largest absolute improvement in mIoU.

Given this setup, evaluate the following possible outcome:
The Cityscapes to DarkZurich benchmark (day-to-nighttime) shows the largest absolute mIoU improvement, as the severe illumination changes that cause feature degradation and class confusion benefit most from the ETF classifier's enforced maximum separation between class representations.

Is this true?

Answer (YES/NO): YES